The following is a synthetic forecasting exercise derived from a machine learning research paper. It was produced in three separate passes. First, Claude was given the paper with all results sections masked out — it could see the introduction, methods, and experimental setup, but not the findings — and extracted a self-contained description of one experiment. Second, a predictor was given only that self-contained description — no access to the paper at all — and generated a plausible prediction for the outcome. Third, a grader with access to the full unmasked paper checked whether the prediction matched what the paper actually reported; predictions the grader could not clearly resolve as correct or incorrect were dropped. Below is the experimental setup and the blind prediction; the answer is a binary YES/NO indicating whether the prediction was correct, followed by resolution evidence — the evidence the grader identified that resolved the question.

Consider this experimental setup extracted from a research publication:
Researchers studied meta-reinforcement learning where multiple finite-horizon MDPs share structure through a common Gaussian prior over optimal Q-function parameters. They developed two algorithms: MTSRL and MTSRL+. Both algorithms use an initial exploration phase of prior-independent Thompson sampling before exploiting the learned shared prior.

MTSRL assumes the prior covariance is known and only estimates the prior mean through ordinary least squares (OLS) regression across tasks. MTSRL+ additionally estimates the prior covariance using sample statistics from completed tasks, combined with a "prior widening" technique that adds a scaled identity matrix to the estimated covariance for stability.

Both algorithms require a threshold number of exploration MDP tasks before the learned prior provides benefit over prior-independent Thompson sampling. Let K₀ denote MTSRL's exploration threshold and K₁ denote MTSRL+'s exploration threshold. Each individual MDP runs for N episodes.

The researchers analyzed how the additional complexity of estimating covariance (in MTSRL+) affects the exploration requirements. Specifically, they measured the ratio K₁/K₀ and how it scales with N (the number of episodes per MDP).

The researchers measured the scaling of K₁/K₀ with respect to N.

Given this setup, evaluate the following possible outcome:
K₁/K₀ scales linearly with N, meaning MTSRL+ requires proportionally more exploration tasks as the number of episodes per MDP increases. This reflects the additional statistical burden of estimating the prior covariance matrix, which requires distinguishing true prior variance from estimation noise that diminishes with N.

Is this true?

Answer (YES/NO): NO